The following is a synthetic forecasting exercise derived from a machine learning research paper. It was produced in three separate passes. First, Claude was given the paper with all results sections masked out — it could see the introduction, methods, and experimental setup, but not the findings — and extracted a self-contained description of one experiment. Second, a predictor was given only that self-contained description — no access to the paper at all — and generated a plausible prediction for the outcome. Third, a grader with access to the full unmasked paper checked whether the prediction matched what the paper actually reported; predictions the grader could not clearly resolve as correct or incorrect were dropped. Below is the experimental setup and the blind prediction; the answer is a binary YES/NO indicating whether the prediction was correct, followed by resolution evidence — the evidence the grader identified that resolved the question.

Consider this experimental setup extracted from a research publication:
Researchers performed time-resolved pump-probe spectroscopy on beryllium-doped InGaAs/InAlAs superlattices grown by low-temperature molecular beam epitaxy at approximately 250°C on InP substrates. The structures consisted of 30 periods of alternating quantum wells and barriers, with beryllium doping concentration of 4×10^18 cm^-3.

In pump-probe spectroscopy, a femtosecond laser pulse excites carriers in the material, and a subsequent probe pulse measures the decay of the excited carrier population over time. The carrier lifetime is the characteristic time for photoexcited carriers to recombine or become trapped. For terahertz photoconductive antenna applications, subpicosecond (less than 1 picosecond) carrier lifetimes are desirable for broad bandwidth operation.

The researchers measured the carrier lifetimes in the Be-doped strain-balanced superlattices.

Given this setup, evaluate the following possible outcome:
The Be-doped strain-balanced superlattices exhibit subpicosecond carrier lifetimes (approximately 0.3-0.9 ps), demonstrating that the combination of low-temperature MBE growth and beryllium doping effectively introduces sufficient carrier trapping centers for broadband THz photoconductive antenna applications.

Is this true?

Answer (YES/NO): YES